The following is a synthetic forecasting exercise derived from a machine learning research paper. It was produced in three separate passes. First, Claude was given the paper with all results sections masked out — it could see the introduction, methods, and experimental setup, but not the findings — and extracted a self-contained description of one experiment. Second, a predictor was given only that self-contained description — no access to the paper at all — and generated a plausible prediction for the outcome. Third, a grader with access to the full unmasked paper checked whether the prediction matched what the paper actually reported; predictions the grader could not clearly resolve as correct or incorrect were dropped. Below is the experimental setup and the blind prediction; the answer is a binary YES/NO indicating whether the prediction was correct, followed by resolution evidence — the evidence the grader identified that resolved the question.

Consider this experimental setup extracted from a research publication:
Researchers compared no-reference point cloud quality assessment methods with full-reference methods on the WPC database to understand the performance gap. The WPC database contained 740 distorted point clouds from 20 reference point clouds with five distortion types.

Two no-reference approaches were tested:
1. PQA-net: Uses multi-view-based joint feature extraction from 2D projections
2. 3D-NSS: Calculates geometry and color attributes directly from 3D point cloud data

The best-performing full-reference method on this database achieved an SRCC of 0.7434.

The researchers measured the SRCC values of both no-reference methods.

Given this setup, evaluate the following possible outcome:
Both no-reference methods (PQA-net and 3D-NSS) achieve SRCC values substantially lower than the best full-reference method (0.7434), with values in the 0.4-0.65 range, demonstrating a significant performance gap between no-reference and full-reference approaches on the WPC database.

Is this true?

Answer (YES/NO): NO